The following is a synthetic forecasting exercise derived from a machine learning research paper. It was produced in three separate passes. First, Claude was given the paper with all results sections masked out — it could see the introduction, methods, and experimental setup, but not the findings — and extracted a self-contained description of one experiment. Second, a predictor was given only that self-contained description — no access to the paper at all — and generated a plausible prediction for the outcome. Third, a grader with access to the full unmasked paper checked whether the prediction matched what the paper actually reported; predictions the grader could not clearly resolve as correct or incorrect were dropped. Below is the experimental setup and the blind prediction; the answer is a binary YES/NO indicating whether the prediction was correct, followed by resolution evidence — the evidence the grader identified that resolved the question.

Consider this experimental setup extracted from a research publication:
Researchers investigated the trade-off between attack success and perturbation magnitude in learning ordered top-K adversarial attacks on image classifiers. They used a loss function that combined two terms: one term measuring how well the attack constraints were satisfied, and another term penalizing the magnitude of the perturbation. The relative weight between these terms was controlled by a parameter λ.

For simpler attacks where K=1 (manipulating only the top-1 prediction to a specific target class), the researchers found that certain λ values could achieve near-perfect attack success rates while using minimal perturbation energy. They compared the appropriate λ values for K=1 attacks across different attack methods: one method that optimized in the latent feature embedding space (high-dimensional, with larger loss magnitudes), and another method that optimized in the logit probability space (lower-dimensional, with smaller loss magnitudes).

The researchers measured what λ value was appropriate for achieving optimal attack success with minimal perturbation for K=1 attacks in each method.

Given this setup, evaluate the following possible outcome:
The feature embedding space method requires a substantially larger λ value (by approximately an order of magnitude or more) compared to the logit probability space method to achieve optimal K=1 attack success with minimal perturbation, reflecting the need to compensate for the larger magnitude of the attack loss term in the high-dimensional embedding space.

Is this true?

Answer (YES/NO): NO